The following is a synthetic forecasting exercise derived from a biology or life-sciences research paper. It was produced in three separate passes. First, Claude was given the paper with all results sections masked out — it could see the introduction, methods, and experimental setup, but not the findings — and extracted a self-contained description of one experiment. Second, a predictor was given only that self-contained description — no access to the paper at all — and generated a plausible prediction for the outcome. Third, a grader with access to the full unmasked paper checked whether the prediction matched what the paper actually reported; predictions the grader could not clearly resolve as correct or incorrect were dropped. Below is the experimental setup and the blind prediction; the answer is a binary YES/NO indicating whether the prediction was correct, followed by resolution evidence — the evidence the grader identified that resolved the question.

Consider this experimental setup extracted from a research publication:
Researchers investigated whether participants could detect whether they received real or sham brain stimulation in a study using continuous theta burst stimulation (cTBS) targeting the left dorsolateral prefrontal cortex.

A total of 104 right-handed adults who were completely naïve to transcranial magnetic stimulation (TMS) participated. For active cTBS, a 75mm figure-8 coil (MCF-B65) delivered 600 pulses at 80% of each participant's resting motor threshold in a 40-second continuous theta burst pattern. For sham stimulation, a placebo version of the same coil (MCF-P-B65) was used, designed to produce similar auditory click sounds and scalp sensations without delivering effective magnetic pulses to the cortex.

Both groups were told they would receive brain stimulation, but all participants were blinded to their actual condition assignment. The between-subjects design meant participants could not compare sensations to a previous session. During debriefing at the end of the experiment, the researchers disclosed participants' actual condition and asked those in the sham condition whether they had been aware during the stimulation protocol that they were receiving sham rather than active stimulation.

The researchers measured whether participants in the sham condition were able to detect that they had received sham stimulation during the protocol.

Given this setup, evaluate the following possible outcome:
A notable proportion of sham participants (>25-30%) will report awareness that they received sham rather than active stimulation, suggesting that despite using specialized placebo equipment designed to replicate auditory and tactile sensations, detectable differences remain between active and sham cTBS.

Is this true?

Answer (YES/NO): NO